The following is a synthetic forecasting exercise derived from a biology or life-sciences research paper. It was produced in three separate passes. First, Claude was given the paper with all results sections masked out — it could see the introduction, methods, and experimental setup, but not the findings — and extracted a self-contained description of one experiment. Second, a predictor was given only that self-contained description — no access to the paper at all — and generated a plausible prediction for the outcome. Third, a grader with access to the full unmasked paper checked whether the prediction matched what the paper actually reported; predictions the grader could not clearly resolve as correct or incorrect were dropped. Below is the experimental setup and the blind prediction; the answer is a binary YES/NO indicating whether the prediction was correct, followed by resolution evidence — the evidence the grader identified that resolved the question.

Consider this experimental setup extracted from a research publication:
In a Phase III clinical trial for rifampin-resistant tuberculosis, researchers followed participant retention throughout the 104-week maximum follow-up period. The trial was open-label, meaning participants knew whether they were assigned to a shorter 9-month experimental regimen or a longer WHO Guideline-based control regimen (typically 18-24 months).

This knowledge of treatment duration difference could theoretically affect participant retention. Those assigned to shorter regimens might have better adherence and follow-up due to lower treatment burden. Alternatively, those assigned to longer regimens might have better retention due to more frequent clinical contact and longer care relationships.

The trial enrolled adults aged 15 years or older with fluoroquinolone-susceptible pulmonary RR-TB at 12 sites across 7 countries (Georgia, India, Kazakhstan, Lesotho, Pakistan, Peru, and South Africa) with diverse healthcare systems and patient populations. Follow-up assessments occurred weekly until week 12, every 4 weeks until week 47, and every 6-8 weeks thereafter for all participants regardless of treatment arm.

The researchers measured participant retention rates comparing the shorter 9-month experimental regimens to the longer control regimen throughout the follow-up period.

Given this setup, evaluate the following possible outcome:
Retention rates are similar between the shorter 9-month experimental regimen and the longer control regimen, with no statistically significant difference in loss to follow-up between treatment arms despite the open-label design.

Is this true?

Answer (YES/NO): NO